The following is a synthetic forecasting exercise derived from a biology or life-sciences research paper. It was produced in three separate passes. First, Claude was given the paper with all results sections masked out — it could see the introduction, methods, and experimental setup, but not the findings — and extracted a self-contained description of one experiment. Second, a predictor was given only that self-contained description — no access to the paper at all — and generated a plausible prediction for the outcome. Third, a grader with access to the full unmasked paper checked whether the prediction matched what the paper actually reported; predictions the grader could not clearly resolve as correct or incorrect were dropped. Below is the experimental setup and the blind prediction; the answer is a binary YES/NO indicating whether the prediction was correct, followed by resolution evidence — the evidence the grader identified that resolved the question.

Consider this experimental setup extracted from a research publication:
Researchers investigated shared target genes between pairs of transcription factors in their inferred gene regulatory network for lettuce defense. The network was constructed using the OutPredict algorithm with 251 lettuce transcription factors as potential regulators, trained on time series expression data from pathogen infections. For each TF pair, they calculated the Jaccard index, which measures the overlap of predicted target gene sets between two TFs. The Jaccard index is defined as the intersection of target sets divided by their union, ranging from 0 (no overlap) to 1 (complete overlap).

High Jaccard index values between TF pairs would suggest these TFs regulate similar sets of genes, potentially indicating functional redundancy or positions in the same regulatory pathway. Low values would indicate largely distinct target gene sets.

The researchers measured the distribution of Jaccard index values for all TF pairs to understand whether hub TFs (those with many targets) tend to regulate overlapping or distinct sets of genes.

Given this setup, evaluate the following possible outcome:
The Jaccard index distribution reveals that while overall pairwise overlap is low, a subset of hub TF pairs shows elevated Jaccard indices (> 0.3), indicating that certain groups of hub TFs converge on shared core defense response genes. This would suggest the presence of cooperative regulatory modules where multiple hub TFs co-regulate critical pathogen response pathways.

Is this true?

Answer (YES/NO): YES